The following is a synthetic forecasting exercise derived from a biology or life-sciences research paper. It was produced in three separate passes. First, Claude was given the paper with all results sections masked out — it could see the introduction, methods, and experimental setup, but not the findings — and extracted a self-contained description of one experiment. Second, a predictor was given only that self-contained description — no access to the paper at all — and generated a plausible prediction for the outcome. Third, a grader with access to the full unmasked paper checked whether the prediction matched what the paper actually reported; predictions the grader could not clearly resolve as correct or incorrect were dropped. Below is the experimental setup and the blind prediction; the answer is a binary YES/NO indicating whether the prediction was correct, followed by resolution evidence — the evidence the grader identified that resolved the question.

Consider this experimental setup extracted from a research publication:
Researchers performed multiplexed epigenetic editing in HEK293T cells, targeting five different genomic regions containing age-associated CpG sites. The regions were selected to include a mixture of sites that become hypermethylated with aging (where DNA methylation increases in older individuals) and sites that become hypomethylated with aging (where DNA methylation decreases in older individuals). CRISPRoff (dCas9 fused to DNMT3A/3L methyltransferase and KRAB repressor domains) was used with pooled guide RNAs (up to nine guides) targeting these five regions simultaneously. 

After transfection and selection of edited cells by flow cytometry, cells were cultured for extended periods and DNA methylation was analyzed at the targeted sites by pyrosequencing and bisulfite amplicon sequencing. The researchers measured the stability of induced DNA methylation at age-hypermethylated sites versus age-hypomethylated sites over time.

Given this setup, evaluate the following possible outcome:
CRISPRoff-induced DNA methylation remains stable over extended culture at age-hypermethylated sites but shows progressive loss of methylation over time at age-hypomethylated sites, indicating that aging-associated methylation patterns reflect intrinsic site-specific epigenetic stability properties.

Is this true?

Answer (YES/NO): YES